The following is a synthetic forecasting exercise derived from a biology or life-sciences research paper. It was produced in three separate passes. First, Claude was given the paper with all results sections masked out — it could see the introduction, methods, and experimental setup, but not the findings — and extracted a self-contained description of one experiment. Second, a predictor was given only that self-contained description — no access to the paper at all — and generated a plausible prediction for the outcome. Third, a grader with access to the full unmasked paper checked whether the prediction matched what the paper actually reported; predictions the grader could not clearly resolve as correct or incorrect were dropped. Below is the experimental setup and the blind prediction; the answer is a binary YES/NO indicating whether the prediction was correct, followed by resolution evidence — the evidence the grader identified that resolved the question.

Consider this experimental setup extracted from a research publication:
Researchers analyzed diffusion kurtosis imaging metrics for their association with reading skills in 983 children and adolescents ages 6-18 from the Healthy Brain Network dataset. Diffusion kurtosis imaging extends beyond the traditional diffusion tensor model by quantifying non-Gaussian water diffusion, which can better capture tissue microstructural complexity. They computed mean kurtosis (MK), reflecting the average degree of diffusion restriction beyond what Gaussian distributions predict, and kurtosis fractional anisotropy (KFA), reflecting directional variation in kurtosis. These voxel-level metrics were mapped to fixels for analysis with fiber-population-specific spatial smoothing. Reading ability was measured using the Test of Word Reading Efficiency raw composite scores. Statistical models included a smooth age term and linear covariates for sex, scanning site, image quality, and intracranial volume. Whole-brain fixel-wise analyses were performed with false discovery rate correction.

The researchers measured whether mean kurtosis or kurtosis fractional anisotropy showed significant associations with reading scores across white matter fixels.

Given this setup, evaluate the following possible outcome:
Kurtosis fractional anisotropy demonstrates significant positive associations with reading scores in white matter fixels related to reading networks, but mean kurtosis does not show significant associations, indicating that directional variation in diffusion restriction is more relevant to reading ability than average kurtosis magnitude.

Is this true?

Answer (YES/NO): NO